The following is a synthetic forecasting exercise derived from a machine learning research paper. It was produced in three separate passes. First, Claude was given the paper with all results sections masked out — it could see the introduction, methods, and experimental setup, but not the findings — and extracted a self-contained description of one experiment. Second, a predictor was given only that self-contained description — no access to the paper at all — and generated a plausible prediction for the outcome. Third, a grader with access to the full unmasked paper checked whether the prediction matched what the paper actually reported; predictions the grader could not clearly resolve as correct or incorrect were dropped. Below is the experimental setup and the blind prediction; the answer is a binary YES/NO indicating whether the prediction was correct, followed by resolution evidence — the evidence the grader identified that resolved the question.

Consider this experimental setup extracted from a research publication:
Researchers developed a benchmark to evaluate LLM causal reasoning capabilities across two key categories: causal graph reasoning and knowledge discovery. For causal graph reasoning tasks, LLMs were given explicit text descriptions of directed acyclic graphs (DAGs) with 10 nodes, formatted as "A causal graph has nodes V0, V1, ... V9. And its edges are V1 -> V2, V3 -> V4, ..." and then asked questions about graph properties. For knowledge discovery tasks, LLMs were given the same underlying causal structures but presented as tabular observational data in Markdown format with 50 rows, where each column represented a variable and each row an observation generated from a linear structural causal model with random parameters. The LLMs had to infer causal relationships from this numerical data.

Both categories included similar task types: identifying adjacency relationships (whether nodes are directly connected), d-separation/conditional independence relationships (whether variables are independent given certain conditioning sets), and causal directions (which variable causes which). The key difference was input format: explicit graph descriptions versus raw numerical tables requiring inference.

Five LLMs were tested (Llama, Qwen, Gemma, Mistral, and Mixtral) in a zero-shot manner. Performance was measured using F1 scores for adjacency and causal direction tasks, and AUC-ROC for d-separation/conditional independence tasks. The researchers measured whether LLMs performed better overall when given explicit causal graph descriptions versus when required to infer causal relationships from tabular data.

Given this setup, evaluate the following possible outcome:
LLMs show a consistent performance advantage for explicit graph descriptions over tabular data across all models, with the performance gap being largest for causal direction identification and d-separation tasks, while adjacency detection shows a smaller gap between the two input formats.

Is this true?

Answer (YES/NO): NO